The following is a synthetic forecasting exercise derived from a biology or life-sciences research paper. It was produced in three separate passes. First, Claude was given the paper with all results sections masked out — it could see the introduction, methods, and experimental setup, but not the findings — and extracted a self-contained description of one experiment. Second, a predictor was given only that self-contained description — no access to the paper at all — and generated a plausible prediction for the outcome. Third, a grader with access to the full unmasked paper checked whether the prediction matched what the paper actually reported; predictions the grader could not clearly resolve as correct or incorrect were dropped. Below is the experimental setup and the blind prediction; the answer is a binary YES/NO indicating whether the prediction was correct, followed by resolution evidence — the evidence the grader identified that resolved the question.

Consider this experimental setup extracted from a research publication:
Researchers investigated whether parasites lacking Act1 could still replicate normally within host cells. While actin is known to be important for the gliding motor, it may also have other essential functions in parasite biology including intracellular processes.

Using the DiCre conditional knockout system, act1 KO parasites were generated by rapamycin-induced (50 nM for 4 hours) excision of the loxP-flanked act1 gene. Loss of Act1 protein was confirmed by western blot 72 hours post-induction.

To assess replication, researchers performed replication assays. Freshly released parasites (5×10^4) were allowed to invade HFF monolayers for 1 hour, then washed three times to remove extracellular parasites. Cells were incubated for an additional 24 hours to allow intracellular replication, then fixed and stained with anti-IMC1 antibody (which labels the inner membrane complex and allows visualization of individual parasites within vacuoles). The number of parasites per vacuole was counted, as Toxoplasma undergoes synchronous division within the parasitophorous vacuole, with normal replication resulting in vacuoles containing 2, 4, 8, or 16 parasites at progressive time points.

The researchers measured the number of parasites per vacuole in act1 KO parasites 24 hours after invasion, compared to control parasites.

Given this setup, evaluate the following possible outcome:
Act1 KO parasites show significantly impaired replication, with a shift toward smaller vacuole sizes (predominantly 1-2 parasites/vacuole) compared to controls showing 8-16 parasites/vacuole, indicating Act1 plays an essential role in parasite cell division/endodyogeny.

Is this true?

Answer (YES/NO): NO